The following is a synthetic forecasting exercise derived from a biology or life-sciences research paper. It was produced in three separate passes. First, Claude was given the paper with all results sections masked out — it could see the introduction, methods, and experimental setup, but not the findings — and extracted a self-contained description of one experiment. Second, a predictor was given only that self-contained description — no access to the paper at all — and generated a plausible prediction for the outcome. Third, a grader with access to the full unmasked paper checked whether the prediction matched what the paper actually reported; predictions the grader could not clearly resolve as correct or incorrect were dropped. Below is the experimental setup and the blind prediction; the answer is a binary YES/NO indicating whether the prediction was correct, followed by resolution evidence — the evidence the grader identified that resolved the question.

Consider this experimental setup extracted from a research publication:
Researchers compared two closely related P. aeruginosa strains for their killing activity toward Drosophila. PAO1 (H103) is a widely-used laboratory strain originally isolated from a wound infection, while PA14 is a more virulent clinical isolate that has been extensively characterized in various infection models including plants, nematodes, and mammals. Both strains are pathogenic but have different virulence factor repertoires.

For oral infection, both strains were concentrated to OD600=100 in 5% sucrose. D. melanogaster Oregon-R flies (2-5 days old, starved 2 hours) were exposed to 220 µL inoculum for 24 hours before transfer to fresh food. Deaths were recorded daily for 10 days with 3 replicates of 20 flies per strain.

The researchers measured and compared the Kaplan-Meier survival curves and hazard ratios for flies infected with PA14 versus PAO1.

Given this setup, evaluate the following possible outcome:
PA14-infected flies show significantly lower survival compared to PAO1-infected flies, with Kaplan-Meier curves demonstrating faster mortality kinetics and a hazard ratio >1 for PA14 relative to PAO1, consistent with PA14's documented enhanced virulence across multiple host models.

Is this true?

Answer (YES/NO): NO